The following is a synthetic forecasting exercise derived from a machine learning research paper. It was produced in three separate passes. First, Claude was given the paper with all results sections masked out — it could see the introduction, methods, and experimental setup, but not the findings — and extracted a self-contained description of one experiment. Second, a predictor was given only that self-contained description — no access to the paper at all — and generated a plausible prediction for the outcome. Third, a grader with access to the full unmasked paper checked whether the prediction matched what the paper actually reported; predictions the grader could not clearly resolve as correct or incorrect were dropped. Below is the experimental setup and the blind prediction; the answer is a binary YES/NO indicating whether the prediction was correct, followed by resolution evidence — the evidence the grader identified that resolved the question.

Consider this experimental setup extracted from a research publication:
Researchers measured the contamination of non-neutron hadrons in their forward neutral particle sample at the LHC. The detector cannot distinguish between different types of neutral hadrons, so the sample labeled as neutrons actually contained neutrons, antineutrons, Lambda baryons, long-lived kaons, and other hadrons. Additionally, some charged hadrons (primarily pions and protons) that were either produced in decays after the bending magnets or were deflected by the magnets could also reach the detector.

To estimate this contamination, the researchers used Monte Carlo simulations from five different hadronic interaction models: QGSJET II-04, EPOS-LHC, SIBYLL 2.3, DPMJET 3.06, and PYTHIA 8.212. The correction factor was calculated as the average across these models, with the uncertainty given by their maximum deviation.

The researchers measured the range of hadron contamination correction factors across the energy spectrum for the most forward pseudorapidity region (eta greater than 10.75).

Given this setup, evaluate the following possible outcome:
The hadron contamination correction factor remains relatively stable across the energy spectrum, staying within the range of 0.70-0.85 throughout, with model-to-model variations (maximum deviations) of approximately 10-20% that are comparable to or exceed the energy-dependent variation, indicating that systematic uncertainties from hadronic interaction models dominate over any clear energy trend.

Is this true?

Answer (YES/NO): NO